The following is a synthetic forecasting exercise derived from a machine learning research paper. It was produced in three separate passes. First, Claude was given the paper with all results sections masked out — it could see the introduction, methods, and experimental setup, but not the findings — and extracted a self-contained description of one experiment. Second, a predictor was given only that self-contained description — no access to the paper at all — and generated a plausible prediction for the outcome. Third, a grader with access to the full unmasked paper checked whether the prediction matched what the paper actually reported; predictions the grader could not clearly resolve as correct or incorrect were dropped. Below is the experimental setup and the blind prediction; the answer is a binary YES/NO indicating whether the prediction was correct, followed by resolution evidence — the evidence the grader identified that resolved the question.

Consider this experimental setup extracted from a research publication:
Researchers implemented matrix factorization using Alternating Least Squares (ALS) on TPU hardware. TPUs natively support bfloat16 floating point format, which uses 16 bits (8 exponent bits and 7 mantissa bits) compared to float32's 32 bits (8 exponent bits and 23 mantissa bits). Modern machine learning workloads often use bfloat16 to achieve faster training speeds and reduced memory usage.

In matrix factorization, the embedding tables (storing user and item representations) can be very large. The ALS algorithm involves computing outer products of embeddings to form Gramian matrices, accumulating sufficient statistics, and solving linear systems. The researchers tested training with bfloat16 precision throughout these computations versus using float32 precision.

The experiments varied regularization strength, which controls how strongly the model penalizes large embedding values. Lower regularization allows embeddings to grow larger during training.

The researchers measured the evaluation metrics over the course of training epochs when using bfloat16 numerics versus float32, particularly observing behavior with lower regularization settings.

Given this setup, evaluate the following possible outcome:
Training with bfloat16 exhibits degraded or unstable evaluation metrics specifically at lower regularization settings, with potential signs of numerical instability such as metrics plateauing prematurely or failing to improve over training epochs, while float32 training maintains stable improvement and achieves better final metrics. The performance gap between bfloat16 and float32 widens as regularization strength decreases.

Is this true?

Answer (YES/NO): YES